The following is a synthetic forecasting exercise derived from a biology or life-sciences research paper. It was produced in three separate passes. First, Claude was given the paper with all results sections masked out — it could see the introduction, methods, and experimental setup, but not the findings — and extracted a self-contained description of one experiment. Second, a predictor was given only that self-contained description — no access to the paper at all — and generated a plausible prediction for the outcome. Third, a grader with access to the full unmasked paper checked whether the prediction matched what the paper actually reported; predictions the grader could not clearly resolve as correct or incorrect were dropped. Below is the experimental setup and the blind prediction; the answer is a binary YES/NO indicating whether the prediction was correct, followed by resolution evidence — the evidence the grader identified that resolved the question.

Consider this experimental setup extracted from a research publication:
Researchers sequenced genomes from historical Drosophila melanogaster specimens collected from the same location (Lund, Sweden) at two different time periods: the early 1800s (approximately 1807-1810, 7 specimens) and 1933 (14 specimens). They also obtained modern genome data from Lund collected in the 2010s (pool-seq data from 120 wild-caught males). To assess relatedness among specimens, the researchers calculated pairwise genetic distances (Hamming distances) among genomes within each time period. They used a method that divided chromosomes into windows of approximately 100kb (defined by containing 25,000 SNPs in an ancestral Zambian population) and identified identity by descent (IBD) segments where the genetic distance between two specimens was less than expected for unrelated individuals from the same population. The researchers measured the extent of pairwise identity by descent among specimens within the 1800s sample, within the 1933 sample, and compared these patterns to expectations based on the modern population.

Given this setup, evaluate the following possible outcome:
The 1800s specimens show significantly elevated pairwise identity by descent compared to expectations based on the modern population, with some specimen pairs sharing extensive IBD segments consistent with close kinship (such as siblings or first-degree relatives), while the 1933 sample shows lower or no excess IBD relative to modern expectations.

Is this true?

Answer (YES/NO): NO